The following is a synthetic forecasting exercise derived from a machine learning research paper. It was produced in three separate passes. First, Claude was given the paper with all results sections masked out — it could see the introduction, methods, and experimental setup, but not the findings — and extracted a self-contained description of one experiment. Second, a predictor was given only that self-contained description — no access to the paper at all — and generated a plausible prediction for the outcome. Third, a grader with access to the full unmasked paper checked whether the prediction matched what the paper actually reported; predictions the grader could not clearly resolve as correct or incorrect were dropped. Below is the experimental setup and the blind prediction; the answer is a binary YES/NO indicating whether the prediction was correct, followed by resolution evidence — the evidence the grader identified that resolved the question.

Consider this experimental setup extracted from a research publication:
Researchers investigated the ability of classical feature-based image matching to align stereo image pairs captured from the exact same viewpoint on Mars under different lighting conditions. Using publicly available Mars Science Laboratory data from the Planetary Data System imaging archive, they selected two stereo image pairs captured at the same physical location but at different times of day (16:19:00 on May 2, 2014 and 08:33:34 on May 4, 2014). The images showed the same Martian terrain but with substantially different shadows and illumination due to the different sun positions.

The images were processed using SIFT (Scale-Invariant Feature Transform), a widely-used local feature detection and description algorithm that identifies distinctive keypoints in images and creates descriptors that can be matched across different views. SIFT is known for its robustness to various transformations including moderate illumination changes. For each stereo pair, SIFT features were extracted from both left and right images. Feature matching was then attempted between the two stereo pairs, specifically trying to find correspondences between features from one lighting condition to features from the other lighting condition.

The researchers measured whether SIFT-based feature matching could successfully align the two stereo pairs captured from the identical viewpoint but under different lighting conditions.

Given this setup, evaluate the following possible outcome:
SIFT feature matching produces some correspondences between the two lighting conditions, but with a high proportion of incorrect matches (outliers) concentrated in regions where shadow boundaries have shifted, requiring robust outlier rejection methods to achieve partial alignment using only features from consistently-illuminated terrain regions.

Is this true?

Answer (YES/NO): NO